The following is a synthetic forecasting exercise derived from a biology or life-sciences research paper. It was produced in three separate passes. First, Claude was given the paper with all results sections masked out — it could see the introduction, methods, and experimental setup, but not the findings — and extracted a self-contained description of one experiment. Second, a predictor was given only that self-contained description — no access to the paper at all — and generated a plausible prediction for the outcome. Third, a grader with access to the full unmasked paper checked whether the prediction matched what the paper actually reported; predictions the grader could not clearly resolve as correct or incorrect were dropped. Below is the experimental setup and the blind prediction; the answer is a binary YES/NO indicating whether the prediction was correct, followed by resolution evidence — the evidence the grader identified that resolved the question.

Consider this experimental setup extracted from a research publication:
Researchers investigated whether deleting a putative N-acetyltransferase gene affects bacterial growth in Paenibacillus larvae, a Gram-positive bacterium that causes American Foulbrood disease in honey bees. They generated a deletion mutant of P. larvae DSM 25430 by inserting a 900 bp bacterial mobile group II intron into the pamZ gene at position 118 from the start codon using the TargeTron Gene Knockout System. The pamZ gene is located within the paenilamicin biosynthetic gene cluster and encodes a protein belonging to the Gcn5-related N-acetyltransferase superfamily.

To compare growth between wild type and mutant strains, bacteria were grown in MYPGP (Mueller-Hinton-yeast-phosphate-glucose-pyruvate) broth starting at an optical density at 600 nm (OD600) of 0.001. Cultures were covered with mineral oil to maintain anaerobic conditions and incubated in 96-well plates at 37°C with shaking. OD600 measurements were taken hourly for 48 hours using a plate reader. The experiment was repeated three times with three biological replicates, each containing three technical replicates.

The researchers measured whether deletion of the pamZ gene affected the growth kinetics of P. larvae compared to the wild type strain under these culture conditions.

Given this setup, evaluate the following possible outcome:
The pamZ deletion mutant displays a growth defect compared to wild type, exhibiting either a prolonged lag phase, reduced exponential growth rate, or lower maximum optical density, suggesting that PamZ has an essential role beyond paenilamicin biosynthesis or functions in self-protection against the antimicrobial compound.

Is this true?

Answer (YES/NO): NO